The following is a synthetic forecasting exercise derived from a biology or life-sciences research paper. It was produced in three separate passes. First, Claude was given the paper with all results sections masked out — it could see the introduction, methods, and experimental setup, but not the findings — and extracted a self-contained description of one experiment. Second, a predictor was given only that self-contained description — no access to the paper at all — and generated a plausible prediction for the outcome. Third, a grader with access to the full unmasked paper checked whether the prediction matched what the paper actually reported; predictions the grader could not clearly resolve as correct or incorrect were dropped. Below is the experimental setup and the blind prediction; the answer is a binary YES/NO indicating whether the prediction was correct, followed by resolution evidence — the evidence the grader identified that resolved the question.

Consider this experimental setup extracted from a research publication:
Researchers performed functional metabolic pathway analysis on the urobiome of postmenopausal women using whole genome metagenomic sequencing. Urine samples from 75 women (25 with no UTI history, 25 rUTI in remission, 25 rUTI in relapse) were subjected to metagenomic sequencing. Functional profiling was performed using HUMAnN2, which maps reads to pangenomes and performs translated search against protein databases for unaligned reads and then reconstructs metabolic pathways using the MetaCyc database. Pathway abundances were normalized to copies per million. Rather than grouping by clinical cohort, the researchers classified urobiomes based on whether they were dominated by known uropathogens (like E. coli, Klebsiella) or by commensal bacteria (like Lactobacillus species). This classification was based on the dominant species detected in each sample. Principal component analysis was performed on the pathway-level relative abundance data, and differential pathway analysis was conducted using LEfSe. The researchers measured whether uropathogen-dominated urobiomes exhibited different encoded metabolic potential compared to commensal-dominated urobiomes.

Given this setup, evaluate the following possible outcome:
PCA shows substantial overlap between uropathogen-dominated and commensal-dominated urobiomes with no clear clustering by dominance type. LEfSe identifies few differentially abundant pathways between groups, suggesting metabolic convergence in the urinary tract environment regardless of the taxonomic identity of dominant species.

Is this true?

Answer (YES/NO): NO